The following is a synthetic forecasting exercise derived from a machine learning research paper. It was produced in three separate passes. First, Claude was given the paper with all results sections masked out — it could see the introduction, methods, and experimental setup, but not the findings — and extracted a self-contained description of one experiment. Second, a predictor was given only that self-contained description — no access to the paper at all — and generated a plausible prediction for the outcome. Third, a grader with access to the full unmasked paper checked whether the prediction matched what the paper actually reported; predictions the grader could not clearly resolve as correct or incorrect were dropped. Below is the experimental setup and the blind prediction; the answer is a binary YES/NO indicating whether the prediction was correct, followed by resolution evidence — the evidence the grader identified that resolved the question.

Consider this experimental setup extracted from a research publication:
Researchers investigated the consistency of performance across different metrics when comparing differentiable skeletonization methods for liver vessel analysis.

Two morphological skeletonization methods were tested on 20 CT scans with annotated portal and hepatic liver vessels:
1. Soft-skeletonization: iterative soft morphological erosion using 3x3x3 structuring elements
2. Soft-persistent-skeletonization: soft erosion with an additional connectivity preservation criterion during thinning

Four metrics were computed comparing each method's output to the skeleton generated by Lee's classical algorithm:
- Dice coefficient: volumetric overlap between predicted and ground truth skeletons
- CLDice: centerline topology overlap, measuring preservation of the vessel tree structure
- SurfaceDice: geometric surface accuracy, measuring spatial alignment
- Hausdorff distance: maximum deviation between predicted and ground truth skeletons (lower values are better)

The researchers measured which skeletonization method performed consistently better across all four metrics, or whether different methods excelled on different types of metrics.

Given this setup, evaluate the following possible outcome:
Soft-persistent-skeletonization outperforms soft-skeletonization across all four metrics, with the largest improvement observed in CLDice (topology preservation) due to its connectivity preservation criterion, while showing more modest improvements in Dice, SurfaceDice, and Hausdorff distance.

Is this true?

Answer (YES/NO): NO